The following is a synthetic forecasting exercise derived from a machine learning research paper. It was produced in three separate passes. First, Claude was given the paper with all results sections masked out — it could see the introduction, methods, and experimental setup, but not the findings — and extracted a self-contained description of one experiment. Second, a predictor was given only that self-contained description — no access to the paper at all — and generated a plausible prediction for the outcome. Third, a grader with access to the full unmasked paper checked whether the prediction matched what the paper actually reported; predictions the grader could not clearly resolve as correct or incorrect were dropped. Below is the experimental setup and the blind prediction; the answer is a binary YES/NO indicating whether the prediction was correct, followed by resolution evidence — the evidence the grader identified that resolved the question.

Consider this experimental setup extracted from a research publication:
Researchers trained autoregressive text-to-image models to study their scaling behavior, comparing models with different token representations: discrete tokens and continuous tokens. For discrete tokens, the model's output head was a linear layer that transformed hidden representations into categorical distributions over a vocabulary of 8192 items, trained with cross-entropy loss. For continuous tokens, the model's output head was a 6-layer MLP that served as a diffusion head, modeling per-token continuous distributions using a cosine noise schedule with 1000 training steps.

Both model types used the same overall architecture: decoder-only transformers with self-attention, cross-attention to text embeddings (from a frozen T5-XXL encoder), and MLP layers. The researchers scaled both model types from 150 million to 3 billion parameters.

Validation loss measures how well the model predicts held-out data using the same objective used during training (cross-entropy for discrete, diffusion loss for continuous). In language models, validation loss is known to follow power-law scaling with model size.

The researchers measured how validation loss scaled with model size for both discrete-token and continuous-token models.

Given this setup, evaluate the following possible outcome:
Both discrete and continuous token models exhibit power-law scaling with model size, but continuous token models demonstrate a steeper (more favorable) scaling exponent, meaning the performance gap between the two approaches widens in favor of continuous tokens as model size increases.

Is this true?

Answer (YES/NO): NO